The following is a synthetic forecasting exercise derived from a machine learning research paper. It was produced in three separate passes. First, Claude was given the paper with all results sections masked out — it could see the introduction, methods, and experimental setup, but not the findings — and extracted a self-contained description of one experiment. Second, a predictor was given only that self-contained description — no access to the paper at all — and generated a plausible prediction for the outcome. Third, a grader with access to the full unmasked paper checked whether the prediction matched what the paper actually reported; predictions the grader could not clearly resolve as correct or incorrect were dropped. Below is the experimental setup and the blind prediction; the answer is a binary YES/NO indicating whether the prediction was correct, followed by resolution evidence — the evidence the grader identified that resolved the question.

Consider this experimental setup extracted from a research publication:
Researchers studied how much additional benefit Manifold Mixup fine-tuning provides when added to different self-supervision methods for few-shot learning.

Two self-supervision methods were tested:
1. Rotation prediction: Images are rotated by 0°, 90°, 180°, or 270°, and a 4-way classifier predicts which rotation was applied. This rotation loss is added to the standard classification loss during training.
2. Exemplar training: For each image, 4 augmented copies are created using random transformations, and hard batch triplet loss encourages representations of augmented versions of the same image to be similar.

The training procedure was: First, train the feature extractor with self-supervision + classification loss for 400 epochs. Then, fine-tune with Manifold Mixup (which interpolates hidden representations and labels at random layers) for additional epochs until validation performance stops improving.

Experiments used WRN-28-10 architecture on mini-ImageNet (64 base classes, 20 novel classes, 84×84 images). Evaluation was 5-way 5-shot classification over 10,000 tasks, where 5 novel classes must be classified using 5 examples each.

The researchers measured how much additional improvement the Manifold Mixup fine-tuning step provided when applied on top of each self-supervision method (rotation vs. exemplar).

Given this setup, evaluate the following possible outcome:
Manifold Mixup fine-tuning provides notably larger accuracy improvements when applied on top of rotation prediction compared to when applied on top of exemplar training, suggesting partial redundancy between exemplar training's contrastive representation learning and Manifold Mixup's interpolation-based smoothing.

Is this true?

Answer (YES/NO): YES